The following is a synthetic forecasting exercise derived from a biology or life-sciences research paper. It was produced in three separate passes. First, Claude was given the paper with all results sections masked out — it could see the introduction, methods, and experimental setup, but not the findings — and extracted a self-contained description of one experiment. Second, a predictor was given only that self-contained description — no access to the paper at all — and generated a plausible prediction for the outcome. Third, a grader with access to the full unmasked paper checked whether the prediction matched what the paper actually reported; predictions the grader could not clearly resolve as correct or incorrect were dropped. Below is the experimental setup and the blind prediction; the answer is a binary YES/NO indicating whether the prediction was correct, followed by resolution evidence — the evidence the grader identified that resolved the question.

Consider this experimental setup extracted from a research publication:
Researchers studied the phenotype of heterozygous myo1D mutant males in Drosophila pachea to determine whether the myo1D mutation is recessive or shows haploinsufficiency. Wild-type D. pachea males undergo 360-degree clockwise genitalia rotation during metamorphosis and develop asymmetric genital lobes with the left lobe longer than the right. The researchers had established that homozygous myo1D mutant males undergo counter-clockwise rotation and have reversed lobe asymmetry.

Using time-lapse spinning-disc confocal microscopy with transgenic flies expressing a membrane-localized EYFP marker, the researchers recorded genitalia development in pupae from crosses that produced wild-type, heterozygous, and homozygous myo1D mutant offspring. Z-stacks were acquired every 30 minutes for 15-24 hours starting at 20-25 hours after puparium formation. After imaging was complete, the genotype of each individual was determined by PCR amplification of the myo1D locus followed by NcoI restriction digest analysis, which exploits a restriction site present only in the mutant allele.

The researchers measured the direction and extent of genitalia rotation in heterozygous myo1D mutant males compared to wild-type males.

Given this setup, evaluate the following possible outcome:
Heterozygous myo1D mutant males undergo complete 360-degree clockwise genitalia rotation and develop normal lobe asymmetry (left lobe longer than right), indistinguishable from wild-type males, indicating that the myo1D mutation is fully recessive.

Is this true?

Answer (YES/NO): YES